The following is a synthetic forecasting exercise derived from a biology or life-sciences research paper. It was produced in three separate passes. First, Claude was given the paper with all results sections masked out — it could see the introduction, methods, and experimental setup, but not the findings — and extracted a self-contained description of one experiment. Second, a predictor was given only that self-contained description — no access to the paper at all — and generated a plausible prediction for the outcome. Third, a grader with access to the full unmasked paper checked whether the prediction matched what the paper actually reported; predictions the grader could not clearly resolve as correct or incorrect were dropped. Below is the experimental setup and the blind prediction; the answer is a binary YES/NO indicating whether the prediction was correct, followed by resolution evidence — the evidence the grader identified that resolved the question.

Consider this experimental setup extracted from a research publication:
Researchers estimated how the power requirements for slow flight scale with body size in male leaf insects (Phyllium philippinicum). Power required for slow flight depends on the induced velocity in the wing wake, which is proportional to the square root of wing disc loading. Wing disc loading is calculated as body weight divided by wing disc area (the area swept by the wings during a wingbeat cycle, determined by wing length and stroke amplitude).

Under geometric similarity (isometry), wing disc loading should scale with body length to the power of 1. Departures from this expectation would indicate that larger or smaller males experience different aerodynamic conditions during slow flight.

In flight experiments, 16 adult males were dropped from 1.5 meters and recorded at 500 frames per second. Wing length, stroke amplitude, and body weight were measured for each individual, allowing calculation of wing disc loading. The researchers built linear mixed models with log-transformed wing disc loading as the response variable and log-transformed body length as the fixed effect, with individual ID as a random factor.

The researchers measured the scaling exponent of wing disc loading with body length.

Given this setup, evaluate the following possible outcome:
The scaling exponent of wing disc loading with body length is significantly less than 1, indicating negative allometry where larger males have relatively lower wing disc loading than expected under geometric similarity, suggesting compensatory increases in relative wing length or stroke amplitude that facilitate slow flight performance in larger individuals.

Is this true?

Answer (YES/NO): NO